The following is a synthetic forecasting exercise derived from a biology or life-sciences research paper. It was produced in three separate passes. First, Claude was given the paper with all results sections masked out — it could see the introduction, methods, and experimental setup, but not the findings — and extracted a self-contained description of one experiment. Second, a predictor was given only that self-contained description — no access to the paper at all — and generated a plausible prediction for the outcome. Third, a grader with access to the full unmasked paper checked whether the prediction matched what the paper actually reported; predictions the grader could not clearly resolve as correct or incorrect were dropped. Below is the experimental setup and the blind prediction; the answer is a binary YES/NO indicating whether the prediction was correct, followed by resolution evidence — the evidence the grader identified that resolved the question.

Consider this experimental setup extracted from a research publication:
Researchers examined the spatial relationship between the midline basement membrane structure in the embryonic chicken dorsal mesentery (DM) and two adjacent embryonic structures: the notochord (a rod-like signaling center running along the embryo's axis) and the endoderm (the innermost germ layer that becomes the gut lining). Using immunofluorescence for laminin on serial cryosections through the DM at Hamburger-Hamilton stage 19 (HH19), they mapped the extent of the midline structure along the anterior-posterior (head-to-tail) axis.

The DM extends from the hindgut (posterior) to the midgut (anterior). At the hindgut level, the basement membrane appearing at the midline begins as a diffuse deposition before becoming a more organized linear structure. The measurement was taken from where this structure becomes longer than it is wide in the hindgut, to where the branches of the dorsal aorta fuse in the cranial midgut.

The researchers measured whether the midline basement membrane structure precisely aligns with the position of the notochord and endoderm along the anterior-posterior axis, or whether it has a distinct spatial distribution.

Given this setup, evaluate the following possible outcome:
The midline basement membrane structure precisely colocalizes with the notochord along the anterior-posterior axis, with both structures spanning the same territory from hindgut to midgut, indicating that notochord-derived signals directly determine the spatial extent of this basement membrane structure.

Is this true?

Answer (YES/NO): NO